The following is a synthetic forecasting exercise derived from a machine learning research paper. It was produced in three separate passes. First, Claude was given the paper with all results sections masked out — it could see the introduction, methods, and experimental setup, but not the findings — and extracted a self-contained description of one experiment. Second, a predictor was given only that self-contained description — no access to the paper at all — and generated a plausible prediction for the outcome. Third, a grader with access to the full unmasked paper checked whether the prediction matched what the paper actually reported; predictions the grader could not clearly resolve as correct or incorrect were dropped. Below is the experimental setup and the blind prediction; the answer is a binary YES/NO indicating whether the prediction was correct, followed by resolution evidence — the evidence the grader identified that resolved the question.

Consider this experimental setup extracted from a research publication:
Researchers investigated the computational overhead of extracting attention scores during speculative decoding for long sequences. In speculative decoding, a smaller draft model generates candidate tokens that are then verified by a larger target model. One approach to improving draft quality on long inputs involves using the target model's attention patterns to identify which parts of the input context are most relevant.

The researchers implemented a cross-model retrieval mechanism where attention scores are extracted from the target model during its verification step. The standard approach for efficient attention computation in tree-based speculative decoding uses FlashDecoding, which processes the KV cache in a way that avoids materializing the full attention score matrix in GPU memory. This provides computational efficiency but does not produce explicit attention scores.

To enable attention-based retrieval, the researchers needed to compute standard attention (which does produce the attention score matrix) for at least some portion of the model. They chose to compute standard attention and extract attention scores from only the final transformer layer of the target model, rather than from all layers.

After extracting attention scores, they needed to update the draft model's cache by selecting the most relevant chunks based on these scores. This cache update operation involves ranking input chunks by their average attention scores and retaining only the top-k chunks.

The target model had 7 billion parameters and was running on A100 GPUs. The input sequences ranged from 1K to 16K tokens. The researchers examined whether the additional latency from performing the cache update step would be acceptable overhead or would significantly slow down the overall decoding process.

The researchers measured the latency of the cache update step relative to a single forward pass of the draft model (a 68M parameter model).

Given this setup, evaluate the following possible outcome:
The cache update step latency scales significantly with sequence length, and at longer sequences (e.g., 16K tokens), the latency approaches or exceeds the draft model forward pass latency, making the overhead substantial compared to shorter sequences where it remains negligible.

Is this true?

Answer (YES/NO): NO